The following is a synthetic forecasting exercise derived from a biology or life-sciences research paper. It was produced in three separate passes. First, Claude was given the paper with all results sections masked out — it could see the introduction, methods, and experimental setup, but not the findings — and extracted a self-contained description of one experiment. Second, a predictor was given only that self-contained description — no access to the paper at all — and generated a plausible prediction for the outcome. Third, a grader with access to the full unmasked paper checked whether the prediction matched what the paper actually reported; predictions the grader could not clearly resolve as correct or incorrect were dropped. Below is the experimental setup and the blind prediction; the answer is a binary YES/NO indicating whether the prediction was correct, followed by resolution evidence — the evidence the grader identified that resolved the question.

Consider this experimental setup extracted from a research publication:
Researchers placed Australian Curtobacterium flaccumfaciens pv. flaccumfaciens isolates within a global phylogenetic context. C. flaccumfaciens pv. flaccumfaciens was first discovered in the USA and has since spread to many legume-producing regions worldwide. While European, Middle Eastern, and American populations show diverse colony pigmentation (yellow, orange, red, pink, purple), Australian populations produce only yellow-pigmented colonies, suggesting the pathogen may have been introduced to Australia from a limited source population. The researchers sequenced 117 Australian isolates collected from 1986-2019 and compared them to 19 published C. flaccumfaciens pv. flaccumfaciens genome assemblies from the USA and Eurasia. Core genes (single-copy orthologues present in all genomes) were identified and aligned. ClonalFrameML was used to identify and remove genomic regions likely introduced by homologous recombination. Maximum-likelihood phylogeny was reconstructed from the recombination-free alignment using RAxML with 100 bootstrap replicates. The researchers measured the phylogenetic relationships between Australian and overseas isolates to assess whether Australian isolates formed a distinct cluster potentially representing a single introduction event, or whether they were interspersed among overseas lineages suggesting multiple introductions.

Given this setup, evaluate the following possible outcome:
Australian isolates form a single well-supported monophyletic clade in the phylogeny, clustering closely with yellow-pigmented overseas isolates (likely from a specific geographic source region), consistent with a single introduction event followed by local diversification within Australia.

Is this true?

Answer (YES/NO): NO